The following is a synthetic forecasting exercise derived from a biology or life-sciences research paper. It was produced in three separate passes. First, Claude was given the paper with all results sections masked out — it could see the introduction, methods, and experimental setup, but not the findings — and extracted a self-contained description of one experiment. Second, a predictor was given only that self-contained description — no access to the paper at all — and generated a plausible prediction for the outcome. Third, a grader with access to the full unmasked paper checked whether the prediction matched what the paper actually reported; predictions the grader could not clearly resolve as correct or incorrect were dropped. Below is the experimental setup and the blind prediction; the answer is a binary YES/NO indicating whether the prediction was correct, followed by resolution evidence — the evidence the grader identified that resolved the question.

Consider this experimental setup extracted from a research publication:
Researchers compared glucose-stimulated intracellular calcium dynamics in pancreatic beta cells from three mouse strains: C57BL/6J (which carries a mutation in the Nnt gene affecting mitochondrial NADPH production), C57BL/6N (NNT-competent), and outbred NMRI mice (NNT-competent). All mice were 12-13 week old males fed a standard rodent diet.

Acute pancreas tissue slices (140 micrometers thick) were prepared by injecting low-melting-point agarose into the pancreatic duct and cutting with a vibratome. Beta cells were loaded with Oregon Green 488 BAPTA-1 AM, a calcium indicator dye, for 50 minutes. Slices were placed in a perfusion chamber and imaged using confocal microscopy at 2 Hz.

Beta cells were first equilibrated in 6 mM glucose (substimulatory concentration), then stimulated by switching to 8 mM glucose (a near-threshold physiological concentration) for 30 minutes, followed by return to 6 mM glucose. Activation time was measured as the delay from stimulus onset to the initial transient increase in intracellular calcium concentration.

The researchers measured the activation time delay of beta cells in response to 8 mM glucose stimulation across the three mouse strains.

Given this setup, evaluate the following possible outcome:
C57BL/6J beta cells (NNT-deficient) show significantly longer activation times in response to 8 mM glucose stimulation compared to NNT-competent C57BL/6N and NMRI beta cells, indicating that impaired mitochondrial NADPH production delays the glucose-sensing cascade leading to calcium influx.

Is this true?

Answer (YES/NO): YES